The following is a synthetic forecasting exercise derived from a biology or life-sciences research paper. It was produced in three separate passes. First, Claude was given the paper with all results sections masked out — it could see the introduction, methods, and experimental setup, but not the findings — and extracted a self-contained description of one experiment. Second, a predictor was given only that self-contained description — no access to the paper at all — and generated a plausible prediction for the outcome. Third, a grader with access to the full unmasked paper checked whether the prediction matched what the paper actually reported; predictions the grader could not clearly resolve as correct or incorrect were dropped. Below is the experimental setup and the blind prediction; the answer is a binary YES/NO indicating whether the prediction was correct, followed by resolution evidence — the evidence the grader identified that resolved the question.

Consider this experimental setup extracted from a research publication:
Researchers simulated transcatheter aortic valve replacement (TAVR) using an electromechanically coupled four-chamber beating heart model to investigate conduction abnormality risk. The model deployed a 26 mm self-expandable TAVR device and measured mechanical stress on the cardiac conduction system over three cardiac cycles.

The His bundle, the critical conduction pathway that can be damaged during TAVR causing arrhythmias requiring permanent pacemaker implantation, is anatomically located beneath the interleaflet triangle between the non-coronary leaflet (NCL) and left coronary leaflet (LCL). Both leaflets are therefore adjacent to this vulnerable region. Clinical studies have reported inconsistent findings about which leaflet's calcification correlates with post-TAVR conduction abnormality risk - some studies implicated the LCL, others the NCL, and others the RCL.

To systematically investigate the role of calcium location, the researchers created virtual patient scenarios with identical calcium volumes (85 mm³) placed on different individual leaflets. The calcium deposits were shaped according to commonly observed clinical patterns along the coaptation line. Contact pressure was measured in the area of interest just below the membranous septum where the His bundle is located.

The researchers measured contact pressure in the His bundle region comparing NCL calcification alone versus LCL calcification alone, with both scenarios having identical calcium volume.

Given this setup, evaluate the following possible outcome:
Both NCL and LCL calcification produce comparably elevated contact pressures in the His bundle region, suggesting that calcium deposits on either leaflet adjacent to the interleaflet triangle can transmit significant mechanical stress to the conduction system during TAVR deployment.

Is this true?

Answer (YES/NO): NO